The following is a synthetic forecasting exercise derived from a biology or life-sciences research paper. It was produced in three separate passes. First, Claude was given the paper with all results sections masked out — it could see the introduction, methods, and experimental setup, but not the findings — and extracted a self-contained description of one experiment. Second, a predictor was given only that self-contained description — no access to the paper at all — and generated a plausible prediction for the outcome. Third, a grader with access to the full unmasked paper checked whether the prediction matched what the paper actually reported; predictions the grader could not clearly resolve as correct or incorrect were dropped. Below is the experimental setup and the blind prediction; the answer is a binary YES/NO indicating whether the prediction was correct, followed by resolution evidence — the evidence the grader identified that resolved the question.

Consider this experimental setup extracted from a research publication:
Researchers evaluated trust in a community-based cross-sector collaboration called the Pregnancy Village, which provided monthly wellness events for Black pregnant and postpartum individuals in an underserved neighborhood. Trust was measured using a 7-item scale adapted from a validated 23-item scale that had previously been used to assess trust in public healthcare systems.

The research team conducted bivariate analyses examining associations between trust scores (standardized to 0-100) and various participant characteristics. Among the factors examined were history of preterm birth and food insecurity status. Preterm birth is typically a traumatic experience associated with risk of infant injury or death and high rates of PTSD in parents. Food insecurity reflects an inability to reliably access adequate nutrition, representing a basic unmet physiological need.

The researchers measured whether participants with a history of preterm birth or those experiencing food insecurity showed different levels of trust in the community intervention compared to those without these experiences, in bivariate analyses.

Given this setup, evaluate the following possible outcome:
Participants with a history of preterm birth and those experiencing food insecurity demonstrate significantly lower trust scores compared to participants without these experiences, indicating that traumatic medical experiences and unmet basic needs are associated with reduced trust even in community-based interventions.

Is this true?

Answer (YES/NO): YES